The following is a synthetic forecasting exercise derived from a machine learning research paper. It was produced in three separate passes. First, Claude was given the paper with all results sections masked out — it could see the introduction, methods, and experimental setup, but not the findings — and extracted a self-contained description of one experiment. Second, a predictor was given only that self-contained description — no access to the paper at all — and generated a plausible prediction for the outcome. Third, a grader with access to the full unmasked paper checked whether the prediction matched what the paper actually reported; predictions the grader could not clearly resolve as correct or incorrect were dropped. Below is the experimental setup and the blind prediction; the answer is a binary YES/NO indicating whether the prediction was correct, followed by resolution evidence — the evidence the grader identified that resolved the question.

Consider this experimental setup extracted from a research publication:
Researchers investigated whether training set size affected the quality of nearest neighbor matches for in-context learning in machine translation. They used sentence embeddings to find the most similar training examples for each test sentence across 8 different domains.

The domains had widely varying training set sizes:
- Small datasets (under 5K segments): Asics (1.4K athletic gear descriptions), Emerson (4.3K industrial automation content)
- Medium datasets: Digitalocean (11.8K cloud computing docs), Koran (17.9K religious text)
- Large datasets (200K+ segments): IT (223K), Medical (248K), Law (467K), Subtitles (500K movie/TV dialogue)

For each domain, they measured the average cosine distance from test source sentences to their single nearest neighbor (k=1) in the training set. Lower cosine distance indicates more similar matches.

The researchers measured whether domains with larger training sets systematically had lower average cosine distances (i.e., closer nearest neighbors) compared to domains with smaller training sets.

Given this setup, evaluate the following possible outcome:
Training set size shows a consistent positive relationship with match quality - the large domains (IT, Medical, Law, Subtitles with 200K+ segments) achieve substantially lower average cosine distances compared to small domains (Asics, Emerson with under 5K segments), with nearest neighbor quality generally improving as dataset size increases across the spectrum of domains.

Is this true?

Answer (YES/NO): NO